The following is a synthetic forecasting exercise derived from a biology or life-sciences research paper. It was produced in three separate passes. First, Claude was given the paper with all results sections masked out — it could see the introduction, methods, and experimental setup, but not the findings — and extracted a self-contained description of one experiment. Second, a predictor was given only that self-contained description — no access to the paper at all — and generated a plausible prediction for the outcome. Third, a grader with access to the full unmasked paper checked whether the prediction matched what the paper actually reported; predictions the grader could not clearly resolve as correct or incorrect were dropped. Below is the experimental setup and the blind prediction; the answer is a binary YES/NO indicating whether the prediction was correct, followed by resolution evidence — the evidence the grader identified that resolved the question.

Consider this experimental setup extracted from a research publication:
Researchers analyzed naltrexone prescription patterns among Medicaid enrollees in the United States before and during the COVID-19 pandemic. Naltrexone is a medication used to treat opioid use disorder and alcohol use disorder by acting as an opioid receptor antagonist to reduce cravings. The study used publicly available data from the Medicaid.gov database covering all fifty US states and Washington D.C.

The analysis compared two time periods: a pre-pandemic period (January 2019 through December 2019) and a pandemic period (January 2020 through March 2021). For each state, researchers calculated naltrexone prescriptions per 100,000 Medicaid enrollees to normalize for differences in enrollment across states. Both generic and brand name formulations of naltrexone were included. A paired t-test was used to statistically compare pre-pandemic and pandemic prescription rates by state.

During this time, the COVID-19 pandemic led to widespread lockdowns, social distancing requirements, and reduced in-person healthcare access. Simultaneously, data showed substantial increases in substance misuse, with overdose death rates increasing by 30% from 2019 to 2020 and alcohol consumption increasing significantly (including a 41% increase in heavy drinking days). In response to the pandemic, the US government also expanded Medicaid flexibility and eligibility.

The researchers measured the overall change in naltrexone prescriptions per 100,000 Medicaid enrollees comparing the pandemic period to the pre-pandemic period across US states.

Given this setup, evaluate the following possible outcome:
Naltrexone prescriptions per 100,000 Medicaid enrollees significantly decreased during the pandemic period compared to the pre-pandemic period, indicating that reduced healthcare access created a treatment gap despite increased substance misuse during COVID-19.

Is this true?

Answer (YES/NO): YES